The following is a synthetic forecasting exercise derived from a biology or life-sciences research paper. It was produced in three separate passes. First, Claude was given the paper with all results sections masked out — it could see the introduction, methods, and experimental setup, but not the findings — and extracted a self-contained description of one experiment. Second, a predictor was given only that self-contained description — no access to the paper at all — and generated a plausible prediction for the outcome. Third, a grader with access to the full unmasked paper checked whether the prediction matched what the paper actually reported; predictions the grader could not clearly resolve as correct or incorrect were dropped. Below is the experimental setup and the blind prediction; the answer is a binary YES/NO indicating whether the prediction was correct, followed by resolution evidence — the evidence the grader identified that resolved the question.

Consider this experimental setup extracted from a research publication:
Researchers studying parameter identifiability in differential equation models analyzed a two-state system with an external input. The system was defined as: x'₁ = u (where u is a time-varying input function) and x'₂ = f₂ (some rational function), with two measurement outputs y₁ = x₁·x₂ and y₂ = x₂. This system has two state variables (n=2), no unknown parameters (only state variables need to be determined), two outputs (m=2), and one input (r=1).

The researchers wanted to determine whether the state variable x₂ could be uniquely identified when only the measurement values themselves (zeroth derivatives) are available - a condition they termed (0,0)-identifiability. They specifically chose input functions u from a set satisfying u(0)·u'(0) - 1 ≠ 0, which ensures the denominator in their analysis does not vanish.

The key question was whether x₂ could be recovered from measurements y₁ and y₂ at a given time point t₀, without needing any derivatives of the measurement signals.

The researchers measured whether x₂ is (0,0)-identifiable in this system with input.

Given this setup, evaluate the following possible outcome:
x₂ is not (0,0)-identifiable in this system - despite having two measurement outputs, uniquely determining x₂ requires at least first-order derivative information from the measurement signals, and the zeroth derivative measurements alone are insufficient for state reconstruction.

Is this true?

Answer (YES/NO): NO